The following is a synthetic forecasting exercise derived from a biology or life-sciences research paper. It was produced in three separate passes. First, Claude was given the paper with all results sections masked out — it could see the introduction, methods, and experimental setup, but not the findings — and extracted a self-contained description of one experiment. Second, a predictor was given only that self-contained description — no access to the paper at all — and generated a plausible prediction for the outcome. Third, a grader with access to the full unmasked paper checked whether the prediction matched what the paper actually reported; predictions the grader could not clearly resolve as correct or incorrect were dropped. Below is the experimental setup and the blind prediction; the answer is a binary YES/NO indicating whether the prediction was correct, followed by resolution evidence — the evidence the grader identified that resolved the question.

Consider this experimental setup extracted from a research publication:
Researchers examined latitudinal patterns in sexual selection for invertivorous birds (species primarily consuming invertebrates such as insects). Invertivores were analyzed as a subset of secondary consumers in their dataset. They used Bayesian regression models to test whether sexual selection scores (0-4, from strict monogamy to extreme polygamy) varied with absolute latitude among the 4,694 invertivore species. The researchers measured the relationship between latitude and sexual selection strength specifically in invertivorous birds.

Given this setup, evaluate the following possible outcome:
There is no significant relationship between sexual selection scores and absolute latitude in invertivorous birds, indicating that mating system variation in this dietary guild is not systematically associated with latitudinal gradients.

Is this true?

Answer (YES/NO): NO